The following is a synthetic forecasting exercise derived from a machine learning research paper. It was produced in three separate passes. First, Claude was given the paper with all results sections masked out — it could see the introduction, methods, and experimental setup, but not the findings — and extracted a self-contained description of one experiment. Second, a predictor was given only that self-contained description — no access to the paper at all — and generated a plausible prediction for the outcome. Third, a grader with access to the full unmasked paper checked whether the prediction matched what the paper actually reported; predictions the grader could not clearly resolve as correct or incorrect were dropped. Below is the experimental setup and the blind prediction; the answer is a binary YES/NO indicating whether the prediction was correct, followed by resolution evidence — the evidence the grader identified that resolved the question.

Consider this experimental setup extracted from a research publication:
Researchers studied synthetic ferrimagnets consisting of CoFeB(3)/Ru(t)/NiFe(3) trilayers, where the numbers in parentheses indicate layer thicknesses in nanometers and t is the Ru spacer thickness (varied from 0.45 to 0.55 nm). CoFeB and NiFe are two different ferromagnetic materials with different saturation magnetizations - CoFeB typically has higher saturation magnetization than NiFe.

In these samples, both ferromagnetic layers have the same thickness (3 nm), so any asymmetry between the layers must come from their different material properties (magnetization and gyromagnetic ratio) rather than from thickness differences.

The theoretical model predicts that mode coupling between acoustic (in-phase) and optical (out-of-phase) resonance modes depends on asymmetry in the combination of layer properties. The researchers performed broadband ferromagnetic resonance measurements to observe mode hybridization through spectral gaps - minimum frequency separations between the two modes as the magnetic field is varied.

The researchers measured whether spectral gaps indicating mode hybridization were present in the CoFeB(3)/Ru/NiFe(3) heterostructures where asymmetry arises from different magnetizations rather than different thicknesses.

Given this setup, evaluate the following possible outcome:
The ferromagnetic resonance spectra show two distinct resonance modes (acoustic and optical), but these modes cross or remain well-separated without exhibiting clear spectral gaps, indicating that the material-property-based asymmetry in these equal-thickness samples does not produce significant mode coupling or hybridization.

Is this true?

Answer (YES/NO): NO